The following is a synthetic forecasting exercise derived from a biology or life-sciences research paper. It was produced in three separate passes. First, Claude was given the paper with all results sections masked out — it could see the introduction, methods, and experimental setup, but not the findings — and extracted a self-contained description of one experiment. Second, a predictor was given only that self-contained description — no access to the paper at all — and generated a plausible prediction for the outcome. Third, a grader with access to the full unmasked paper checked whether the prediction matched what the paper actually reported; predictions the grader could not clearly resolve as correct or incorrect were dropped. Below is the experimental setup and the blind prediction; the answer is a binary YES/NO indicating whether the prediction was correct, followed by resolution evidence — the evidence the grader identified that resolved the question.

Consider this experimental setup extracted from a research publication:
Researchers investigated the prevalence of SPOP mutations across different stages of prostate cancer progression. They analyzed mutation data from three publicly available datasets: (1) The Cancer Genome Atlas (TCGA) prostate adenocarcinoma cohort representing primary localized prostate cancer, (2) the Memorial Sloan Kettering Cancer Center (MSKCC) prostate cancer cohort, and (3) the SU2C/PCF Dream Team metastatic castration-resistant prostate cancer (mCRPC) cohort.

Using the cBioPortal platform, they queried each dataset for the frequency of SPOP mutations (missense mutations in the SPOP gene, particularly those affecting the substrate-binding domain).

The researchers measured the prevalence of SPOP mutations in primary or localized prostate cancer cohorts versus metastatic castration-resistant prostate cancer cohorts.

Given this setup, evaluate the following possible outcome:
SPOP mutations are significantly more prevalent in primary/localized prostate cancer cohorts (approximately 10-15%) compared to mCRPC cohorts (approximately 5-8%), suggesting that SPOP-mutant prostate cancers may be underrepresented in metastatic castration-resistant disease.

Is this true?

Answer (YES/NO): YES